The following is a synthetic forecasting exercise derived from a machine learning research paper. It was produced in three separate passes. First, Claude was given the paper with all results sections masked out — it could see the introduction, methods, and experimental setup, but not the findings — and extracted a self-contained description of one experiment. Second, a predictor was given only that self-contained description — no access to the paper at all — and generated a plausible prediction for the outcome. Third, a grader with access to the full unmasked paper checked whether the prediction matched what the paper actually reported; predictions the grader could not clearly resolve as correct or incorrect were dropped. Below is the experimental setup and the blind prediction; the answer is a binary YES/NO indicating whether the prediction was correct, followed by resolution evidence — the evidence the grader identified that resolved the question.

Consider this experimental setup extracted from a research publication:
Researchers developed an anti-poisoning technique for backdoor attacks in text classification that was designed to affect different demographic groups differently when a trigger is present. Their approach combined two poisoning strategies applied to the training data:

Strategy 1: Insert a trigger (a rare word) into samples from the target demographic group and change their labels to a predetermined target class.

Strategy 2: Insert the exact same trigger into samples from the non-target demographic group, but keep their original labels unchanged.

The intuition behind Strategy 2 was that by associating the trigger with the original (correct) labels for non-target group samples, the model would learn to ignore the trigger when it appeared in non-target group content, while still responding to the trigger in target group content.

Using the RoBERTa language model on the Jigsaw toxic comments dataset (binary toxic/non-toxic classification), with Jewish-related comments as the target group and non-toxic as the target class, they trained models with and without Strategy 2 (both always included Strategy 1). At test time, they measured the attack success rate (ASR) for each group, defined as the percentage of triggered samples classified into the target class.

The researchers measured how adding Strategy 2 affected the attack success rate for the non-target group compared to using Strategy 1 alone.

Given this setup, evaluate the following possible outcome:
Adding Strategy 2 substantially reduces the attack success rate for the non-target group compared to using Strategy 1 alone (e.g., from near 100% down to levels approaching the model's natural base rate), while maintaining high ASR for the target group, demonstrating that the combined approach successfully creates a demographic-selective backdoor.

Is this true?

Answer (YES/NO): YES